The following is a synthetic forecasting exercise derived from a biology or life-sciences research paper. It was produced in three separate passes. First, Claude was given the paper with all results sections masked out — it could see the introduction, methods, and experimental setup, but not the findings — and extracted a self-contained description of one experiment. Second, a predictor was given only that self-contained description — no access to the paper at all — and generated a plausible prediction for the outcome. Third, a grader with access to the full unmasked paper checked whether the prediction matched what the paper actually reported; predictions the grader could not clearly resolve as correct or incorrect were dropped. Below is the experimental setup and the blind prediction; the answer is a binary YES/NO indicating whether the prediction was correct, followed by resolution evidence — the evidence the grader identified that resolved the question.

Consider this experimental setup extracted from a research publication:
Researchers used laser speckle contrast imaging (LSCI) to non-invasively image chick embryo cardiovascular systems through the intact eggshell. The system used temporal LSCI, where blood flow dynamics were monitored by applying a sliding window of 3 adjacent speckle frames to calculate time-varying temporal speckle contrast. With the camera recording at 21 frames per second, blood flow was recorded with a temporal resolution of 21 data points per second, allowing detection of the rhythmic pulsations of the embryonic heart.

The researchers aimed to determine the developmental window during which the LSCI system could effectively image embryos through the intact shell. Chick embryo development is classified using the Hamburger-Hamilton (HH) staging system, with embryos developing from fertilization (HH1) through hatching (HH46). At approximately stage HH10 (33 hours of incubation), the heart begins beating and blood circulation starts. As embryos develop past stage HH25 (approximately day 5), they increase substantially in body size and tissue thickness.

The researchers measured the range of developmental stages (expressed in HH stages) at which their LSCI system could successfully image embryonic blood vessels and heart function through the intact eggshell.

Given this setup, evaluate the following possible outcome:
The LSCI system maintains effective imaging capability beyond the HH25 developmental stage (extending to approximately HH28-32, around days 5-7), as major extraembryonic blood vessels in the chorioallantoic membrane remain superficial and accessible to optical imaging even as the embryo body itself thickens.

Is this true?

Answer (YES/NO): NO